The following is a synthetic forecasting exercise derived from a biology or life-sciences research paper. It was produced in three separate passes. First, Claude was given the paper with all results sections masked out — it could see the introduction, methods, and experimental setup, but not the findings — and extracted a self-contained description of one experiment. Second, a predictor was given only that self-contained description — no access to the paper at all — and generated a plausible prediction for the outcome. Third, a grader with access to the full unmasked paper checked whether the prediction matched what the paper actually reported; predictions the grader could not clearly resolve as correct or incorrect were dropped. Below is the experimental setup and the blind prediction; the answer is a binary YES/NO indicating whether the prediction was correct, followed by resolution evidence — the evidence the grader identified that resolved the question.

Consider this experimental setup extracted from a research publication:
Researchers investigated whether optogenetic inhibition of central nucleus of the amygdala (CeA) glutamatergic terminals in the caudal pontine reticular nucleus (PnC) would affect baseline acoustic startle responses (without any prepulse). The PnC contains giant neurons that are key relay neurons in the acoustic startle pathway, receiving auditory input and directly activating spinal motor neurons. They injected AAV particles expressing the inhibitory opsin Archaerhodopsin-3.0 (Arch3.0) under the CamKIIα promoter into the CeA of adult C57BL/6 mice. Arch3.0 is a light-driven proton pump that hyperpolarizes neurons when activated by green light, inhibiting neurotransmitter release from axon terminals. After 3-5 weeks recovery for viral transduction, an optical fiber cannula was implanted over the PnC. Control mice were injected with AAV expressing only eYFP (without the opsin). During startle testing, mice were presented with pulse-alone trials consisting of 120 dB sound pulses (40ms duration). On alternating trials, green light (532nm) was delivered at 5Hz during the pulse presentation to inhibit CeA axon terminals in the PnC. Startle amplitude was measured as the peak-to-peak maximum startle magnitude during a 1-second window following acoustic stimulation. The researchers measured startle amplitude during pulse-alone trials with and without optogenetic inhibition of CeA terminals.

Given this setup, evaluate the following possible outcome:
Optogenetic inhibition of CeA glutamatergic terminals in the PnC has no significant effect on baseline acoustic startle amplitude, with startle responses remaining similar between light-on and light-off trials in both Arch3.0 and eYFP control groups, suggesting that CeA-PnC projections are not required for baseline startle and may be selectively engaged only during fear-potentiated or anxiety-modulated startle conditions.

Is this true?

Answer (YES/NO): YES